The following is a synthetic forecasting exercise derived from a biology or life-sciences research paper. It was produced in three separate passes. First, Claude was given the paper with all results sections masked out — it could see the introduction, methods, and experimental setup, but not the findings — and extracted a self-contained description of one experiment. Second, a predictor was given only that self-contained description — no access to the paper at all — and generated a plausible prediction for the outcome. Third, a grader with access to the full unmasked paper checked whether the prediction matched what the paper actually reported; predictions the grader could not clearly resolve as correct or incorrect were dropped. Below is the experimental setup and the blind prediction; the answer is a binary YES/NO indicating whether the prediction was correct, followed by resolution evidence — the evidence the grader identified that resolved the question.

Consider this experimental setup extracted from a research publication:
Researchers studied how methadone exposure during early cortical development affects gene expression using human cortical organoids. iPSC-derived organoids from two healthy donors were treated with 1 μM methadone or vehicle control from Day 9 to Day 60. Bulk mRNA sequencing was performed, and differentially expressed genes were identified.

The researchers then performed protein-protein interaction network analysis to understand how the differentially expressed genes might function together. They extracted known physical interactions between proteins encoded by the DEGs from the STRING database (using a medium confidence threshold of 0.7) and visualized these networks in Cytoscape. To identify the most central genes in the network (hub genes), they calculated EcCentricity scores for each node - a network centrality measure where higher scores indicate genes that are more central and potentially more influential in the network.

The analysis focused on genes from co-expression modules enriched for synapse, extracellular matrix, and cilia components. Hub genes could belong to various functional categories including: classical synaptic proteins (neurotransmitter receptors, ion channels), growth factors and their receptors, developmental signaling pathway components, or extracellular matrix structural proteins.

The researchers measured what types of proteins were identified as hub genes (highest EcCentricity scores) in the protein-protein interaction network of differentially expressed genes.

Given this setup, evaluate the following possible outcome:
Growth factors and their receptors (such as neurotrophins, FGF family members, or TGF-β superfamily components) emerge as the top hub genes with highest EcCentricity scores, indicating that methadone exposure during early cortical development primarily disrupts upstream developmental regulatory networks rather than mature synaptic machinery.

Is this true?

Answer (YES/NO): NO